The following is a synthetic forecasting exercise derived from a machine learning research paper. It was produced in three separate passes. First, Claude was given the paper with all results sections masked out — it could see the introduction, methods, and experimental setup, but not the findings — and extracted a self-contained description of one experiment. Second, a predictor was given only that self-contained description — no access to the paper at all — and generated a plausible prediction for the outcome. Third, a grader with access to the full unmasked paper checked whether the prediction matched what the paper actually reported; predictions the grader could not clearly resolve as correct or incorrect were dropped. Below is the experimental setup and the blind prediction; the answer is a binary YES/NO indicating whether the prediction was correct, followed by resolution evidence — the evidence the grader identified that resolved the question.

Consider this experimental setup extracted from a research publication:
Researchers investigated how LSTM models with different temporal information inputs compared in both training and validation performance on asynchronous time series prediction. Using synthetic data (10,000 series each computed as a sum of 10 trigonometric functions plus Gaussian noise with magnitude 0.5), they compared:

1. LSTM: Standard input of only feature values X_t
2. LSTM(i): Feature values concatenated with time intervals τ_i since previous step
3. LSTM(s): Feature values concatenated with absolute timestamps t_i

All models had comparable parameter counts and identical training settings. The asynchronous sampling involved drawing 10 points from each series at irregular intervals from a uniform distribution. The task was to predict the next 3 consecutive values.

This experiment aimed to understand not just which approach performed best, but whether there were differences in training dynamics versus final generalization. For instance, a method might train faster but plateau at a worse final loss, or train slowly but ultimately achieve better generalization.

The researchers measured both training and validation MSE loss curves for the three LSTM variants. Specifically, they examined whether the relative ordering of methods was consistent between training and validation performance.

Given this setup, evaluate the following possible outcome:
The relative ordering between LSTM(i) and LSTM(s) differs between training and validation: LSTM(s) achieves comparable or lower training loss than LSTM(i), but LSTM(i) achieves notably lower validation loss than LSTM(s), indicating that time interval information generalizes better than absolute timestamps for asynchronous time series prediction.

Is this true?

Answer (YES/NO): NO